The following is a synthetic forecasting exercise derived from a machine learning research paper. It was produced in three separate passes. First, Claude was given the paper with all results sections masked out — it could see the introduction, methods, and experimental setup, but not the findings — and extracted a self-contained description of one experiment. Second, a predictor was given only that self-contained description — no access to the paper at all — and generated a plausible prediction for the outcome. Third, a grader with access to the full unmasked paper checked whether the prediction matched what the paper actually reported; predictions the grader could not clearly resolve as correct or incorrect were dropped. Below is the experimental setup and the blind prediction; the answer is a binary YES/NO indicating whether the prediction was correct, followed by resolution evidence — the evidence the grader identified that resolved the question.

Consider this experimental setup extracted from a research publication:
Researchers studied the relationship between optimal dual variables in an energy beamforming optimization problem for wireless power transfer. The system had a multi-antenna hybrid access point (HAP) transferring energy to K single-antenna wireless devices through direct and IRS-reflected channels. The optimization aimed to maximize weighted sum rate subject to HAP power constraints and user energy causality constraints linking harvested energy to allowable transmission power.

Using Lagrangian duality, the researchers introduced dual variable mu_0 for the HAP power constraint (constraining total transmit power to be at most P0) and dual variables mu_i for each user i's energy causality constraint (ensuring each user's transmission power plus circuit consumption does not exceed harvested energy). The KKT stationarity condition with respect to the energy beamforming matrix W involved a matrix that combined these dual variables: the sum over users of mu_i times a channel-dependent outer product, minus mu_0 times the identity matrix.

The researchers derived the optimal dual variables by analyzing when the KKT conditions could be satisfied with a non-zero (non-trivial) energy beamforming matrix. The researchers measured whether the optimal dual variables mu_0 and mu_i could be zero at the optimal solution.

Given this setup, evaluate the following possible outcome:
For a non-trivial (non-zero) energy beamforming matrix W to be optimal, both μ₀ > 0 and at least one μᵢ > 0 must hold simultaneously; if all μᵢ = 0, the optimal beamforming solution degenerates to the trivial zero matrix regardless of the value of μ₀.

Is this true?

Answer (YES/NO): YES